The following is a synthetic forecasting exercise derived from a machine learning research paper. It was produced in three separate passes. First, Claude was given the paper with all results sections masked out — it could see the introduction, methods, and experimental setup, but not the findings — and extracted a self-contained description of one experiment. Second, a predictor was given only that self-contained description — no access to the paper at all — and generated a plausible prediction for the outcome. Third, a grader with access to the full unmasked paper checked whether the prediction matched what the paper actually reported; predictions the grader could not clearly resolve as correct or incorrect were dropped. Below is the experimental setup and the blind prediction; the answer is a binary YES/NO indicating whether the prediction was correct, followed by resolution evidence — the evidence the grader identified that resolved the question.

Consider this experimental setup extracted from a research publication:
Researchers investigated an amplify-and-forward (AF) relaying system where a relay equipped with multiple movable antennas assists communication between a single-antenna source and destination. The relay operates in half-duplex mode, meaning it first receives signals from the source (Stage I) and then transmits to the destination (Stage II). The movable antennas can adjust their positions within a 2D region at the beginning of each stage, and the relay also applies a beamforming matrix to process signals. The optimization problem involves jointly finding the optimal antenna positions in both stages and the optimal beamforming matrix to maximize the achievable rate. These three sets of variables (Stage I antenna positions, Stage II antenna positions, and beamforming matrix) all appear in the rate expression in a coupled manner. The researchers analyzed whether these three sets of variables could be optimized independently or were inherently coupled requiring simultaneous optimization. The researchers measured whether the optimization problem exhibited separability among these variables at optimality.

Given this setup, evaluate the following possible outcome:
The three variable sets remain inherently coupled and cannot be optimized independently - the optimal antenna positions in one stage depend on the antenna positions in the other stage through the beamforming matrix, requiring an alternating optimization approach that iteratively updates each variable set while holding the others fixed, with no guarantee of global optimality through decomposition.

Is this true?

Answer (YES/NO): NO